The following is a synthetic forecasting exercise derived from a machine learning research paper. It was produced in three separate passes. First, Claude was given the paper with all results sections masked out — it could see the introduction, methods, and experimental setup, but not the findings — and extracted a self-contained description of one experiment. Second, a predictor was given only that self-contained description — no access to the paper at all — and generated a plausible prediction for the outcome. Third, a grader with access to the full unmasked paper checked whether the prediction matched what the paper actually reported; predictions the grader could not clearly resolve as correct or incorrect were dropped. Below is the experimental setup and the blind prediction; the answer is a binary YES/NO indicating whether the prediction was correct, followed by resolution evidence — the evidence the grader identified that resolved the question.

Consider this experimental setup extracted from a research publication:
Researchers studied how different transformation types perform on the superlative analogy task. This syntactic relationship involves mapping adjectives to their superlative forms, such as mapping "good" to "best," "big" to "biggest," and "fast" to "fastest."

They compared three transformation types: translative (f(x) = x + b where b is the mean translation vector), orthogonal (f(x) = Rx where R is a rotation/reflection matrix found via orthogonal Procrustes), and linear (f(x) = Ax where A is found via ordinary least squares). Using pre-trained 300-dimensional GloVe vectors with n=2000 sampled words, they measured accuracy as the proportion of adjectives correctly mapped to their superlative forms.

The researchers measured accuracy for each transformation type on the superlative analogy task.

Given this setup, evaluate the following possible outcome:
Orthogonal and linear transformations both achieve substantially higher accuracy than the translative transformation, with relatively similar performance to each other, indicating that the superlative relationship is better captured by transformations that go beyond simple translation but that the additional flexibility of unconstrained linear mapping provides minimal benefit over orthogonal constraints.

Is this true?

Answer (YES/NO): NO